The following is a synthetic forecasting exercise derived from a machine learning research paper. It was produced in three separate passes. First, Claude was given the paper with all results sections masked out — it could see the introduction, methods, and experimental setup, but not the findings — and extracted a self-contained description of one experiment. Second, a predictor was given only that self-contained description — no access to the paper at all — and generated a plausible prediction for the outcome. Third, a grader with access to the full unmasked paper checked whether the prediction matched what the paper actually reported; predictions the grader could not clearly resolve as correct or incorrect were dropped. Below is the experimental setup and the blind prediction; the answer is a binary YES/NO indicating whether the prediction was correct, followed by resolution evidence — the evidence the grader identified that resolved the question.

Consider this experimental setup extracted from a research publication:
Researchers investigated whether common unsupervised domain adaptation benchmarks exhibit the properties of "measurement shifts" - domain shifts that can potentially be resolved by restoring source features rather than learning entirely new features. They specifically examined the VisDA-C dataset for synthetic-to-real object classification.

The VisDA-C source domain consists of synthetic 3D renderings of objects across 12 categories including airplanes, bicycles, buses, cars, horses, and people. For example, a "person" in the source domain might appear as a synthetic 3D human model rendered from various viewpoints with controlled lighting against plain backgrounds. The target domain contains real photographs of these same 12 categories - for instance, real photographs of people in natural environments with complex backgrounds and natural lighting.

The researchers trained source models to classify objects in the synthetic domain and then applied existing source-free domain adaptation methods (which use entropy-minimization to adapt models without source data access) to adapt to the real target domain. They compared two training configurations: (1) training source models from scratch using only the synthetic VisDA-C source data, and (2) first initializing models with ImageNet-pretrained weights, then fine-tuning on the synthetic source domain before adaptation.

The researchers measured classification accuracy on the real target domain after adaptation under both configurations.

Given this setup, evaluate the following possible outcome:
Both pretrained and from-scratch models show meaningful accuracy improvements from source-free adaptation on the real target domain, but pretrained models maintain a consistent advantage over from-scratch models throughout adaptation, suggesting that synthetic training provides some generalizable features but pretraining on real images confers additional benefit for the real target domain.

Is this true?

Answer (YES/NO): NO